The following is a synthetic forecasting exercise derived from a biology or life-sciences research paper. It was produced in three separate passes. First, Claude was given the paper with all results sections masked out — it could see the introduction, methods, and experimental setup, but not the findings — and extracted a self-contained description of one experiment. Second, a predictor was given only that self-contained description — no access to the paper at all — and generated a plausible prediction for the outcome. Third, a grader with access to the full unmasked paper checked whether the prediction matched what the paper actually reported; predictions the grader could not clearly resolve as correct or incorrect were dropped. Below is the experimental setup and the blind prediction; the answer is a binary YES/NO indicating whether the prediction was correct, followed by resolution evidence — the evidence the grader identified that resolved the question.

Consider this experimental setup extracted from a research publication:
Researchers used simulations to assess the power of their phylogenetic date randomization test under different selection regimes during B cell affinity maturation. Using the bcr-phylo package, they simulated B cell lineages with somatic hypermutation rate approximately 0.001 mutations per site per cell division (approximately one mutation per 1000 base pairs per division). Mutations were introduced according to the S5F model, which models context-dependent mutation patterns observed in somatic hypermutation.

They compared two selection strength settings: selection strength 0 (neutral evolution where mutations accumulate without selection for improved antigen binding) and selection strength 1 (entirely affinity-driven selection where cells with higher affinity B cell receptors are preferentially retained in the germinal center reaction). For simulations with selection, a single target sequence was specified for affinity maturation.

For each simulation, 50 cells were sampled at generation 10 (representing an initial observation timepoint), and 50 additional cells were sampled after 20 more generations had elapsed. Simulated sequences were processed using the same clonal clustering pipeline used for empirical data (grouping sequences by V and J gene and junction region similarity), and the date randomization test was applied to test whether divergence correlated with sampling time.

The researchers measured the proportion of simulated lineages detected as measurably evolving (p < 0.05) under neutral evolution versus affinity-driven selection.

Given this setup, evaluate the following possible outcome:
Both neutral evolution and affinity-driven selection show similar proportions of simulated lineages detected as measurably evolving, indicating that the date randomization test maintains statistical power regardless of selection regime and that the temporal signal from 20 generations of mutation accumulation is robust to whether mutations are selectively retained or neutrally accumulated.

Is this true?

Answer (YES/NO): NO